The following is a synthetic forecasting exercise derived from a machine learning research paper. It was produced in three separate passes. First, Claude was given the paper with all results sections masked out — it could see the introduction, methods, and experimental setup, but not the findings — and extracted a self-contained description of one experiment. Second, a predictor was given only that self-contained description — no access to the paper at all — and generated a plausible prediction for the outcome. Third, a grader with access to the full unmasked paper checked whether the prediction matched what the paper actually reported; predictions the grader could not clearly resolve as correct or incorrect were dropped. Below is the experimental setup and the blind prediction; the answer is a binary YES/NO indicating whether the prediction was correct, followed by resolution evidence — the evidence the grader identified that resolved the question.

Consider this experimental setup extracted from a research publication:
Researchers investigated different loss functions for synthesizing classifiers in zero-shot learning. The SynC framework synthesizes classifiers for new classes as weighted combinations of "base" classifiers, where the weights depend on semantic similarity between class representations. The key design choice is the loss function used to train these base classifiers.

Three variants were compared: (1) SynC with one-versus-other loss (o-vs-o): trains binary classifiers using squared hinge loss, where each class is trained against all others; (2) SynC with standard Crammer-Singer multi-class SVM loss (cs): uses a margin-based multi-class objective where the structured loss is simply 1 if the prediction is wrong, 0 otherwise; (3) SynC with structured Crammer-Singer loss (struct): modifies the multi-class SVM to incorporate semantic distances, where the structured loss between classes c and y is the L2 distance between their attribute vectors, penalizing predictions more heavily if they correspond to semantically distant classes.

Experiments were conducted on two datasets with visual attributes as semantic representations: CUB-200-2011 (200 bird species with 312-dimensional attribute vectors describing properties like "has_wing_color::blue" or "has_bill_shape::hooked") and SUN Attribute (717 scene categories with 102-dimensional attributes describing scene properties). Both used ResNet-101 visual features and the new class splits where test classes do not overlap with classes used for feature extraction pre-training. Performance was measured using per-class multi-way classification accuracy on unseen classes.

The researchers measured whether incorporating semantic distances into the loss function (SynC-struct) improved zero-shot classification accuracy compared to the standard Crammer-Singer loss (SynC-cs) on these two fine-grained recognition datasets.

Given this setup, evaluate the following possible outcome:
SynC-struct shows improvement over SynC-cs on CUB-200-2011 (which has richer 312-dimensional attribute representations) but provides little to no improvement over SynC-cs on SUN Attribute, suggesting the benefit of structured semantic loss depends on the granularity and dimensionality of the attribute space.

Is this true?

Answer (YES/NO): NO